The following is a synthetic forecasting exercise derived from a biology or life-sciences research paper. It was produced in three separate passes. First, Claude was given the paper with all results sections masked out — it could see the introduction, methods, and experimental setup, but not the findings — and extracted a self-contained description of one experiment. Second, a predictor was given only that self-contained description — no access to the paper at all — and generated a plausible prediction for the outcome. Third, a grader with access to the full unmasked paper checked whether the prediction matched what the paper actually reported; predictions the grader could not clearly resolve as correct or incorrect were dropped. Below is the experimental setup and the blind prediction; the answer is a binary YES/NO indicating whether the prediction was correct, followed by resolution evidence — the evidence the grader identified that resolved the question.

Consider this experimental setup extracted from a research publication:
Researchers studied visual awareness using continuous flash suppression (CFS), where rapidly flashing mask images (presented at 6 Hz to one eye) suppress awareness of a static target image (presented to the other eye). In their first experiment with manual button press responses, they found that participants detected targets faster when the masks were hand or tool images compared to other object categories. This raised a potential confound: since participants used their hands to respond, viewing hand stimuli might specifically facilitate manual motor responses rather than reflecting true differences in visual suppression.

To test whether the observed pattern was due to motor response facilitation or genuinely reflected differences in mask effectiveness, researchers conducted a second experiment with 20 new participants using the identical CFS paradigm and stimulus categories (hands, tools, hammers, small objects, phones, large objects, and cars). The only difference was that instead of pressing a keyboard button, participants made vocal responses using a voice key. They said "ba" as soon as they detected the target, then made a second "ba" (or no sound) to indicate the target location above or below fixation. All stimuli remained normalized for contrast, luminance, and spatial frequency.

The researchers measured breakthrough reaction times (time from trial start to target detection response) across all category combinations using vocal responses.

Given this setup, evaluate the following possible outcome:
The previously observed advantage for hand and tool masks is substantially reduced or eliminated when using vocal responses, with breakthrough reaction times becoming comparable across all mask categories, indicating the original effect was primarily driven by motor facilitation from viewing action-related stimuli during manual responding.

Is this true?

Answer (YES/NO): NO